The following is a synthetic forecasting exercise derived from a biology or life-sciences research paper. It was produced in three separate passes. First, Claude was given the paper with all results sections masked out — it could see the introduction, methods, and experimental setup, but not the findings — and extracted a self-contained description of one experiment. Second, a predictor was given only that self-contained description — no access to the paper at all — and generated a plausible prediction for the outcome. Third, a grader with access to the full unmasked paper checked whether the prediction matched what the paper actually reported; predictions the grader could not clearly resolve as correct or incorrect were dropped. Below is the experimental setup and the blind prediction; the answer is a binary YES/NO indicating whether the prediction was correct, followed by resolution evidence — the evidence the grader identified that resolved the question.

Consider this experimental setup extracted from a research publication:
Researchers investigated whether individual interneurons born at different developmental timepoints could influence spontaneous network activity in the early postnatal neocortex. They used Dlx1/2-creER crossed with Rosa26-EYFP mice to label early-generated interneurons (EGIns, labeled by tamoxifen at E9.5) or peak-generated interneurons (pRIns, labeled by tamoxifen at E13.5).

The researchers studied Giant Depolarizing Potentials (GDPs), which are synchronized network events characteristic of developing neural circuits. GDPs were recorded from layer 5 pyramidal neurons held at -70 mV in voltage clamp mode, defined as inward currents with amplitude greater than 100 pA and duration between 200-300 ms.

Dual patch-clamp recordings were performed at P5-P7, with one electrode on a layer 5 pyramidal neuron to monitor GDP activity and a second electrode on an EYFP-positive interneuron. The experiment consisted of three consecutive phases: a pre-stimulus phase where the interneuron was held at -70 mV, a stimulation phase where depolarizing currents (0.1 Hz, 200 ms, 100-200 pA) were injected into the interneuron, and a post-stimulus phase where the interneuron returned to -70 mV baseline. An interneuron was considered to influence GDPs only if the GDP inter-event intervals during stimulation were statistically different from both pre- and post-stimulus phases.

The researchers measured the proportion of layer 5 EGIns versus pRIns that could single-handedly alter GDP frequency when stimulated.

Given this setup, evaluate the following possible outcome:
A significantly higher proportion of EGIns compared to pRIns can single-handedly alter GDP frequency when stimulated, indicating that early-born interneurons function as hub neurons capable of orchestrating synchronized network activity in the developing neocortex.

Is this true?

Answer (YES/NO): YES